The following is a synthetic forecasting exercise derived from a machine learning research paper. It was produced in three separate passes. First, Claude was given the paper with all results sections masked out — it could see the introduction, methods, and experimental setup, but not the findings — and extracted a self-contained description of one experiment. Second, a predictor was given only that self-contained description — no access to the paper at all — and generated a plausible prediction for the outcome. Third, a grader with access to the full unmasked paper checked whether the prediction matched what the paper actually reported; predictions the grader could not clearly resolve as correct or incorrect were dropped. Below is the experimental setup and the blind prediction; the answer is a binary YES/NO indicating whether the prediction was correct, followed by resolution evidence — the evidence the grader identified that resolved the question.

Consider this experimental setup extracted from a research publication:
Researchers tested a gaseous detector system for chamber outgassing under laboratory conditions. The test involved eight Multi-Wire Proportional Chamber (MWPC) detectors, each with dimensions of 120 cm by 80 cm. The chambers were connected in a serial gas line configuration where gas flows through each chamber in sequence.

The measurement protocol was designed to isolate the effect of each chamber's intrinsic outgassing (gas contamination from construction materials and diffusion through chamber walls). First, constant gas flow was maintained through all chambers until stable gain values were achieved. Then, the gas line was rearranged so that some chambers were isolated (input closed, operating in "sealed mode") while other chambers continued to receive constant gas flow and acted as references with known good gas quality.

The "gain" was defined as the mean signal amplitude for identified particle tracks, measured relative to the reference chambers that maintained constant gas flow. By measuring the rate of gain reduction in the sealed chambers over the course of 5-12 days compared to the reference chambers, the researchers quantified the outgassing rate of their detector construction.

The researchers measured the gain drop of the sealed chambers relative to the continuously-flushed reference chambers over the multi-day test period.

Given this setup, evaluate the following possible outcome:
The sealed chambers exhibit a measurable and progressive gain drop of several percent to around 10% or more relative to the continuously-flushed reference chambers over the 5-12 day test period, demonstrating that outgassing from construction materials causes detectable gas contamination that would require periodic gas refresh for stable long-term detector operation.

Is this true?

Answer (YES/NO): NO